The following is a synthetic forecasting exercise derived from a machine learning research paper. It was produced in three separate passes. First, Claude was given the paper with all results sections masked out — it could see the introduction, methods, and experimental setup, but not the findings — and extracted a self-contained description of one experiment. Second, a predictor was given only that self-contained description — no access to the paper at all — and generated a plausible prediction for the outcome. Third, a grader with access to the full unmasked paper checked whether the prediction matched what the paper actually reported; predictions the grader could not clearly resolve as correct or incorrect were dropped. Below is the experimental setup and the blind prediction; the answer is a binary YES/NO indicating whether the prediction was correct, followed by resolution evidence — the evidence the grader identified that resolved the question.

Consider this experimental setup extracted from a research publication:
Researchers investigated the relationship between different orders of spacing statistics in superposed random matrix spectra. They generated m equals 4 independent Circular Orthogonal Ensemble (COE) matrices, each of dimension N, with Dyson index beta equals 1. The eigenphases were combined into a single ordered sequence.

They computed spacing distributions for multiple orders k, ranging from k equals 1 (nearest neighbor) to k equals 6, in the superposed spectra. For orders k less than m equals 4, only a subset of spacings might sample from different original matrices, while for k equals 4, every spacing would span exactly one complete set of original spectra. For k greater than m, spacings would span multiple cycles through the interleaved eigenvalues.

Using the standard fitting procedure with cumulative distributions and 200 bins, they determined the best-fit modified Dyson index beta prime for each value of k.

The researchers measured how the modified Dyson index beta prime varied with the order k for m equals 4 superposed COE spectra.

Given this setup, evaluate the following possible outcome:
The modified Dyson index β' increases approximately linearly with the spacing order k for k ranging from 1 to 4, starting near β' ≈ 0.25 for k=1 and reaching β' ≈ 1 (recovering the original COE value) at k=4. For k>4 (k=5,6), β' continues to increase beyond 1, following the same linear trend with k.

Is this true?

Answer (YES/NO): NO